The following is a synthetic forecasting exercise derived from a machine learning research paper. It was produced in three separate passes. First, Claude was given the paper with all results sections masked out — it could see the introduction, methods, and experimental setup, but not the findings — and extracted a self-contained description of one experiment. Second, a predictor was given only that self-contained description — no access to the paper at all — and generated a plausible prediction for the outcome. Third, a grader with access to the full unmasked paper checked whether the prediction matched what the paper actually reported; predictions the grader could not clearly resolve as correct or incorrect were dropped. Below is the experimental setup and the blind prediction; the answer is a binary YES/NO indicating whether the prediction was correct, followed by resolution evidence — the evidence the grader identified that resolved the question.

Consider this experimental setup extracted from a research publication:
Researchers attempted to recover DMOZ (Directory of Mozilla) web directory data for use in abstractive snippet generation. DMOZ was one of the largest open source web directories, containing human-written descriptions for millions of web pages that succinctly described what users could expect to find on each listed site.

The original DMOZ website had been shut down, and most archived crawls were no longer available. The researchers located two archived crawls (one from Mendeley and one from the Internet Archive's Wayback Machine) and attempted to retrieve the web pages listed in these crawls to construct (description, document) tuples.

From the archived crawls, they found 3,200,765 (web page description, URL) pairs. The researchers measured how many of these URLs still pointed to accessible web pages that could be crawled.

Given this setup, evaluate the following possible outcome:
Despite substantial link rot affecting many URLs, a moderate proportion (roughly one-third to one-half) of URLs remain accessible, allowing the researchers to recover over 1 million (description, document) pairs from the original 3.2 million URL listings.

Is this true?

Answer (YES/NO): NO